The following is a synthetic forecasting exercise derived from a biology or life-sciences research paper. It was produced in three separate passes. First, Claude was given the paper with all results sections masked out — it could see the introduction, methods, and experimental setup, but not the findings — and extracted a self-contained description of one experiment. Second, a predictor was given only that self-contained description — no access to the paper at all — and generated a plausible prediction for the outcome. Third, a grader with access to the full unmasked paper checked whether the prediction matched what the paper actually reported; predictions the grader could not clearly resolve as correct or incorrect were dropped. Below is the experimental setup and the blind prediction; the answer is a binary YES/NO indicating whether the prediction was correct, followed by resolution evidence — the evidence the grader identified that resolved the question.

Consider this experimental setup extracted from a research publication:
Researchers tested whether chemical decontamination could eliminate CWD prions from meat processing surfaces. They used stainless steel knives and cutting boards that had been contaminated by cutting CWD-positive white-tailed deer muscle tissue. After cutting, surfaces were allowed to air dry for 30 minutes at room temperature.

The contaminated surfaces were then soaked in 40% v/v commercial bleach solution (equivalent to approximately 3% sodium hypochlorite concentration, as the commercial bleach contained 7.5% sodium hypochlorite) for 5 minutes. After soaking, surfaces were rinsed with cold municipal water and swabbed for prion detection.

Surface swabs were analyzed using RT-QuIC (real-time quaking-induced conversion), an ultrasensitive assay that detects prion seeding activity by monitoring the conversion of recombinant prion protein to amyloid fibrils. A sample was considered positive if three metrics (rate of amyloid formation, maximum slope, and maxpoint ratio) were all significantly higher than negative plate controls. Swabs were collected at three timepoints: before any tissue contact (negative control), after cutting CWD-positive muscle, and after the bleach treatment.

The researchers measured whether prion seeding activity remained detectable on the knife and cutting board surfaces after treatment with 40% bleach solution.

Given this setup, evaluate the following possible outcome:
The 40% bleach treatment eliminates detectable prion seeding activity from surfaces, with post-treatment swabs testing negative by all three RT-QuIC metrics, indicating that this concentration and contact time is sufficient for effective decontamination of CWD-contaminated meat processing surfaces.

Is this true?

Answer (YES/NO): YES